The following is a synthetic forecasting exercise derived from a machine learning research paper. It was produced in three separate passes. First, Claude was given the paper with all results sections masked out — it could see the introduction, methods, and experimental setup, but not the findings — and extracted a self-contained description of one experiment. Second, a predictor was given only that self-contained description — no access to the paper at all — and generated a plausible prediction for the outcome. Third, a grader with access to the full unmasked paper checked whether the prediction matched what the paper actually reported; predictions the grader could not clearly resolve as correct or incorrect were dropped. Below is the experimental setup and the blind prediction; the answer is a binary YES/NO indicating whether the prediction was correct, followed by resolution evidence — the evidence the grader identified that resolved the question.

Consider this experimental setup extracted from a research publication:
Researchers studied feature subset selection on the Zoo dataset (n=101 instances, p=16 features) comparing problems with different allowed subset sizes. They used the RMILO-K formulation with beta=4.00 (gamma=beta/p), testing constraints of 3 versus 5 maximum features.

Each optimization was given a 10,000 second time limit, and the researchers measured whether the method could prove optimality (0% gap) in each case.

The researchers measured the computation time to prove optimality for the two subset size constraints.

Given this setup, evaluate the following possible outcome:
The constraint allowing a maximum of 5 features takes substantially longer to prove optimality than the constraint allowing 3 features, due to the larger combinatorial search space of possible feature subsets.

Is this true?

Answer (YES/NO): YES